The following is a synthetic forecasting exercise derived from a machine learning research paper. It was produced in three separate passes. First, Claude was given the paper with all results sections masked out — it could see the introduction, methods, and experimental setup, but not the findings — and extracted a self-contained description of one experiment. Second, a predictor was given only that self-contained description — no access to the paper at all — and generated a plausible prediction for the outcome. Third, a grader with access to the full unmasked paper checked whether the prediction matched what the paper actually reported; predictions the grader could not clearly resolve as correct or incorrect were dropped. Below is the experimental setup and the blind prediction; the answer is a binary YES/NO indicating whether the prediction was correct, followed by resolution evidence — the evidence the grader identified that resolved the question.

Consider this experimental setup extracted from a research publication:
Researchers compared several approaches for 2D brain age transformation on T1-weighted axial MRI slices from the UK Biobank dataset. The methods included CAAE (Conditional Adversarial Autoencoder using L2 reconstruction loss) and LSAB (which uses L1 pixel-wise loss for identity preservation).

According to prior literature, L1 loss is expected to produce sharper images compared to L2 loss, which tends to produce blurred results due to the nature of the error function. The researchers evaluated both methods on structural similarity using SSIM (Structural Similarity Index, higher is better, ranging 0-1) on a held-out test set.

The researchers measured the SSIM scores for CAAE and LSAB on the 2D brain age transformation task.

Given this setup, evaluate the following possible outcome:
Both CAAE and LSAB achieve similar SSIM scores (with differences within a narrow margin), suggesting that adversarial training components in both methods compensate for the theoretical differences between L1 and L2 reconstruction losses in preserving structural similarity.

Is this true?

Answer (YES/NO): NO